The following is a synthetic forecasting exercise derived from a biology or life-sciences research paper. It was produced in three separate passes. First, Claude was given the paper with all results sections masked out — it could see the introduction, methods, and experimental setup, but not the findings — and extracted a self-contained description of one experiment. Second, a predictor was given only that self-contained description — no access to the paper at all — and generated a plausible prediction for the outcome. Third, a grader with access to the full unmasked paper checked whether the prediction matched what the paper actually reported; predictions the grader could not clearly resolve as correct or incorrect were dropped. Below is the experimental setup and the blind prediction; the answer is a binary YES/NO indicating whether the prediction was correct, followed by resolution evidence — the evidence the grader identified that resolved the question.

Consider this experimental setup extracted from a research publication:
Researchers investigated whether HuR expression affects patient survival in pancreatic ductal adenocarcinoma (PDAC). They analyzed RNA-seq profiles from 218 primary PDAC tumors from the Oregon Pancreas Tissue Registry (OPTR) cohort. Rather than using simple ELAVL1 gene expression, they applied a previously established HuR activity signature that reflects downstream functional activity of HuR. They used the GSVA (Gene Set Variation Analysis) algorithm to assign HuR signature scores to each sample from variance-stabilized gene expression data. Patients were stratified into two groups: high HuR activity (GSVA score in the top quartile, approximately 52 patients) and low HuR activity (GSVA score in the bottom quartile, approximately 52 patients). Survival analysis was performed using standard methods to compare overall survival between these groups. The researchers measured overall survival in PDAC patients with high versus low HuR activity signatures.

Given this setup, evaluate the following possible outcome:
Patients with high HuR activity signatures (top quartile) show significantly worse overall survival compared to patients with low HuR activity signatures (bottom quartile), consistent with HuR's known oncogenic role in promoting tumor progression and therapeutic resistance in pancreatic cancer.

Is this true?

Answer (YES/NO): YES